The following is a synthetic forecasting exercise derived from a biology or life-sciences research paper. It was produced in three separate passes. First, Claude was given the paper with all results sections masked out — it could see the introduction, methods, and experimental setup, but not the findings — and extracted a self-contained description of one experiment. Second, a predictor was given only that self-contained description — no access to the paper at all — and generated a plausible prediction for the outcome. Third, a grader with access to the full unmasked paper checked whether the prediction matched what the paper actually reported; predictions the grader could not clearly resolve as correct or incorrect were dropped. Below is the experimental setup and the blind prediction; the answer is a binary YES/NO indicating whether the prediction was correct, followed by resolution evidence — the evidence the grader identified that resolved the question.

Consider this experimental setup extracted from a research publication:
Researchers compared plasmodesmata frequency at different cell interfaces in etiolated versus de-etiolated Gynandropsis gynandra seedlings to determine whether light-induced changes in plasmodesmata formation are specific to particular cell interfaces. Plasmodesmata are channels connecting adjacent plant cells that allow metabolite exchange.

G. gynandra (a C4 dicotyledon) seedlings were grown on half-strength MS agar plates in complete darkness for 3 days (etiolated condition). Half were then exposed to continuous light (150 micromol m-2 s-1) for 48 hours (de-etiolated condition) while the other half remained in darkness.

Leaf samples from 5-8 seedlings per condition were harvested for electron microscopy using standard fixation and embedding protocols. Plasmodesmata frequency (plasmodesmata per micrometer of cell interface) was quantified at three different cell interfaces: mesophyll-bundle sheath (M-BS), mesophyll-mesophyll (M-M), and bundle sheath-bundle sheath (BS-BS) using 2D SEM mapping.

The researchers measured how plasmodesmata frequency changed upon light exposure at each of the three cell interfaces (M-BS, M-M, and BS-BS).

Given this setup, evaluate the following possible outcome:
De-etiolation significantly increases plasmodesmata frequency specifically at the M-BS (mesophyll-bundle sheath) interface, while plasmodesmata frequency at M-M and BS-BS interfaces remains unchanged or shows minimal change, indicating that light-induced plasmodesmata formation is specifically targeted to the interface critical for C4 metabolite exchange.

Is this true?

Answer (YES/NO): YES